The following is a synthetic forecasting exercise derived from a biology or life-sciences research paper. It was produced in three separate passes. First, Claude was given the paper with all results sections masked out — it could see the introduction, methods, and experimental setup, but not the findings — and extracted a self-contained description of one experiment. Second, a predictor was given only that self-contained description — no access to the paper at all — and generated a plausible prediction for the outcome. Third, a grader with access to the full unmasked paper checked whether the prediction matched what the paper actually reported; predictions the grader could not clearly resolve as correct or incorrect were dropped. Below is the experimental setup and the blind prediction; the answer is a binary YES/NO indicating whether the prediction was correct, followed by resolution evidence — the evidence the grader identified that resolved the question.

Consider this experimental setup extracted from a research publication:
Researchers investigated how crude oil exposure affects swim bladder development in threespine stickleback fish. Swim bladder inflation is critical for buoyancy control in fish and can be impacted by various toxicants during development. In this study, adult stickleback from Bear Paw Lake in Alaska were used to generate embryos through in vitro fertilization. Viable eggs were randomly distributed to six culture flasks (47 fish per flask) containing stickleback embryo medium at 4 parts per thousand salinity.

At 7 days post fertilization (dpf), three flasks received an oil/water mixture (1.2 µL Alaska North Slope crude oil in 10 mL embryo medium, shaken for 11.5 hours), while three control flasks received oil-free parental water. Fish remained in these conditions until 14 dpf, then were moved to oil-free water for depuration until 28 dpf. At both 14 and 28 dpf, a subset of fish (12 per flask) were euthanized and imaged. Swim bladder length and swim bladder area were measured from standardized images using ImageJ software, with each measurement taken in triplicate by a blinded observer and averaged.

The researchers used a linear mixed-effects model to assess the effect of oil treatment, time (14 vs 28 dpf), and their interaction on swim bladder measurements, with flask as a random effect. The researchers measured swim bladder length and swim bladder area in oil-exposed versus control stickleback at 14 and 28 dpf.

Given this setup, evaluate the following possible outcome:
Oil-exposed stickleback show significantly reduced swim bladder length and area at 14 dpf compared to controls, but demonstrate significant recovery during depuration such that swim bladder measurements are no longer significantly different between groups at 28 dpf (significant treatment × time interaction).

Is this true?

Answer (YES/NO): NO